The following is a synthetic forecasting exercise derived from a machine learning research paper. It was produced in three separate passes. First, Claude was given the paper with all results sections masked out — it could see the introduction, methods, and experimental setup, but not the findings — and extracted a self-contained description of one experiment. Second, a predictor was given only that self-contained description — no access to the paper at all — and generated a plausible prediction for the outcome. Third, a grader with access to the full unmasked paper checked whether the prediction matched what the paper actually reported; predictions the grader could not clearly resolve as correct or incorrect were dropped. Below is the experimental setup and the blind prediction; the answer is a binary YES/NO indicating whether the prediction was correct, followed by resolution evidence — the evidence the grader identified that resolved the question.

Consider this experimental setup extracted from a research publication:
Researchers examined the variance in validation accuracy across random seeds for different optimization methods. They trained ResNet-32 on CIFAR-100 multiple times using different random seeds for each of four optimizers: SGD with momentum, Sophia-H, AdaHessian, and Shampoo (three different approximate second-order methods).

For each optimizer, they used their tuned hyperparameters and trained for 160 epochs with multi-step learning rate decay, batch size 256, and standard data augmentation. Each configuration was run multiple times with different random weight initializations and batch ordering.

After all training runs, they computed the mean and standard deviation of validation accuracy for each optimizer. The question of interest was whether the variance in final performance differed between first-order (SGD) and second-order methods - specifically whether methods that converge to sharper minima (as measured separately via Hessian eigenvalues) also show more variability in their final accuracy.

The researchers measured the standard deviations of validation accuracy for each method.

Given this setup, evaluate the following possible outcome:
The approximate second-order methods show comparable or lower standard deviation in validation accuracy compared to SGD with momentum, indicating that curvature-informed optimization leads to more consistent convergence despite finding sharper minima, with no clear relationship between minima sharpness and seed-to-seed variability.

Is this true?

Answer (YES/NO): NO